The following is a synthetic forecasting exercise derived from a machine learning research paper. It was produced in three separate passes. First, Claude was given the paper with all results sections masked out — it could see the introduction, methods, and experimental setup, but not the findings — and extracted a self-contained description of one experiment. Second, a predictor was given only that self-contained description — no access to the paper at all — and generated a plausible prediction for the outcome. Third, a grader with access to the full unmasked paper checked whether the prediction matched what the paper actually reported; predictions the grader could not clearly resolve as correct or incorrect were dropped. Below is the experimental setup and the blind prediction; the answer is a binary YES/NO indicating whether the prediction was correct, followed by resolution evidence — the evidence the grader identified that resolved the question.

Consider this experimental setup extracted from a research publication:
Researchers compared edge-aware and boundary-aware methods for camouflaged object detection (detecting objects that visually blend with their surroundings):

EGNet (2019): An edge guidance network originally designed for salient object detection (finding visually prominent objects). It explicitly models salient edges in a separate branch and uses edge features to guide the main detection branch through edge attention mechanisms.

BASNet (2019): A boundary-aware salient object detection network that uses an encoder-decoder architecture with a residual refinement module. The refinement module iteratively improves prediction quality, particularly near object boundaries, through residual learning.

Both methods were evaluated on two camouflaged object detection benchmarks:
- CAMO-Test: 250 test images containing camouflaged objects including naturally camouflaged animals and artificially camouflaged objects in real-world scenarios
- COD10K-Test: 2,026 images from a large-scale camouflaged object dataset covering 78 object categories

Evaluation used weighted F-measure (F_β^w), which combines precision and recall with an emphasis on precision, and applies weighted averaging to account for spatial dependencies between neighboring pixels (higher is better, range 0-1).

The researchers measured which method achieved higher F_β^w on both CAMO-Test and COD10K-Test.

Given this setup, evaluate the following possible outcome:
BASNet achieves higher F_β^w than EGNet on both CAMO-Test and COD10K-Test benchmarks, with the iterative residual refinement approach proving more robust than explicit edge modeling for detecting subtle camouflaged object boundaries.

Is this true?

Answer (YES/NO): NO